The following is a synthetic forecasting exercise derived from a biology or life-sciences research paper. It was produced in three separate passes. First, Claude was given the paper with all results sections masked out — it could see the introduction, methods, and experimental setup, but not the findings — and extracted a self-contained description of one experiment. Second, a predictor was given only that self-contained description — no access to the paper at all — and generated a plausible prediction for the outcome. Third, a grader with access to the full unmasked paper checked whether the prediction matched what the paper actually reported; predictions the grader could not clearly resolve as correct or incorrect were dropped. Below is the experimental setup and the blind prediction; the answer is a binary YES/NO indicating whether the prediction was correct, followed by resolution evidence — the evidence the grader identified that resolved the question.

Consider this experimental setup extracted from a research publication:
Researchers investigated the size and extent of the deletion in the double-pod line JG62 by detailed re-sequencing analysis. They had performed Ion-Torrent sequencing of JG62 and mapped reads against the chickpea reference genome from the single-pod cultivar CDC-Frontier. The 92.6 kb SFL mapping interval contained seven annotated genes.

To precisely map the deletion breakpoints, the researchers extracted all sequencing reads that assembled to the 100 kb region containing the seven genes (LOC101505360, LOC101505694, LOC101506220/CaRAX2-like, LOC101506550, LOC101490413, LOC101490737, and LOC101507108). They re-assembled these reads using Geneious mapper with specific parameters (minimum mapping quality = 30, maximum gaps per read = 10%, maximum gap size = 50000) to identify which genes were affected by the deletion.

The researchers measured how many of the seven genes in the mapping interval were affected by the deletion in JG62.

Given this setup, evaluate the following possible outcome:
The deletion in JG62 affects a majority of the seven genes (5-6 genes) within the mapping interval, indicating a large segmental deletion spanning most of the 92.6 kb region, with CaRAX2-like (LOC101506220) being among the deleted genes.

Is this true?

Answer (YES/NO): NO